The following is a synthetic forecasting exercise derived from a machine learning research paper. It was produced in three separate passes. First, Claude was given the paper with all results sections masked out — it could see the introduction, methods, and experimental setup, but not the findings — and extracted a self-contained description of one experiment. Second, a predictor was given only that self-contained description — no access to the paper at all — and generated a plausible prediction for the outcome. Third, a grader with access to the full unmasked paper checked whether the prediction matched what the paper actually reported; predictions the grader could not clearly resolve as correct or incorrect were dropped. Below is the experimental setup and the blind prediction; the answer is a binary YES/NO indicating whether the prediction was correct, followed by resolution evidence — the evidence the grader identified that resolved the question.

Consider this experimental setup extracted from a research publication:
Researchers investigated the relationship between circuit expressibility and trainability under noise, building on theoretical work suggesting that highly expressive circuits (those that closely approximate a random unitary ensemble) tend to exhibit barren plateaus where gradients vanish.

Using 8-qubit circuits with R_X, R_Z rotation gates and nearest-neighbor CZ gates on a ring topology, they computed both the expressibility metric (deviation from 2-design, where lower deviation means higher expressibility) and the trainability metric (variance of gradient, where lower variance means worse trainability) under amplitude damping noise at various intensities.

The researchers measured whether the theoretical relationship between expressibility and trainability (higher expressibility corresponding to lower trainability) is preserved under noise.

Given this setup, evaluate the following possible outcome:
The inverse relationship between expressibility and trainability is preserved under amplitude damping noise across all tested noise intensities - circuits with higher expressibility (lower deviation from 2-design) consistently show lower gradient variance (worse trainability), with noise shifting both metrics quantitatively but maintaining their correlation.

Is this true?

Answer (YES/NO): NO